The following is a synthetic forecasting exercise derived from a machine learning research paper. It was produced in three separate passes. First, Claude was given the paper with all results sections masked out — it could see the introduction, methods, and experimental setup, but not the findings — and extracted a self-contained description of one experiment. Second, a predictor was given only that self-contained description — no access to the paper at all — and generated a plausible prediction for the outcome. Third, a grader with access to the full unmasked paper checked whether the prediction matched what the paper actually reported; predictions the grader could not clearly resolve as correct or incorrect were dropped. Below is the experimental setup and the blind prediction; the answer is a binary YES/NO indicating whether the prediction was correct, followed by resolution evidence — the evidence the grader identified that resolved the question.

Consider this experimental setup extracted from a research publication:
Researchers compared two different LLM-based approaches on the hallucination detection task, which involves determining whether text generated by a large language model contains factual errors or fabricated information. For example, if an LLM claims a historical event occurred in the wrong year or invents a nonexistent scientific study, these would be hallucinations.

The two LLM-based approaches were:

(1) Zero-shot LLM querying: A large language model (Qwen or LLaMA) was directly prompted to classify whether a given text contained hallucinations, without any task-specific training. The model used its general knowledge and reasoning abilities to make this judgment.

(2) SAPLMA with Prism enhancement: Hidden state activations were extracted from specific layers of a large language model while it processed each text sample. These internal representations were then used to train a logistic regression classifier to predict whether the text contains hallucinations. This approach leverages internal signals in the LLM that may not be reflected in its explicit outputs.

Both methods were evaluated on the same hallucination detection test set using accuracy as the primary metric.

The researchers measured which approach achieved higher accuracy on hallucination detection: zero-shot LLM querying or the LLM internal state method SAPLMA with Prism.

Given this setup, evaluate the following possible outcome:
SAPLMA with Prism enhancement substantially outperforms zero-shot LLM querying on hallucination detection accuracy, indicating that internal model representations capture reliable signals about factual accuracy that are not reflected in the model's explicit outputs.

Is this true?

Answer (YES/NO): YES